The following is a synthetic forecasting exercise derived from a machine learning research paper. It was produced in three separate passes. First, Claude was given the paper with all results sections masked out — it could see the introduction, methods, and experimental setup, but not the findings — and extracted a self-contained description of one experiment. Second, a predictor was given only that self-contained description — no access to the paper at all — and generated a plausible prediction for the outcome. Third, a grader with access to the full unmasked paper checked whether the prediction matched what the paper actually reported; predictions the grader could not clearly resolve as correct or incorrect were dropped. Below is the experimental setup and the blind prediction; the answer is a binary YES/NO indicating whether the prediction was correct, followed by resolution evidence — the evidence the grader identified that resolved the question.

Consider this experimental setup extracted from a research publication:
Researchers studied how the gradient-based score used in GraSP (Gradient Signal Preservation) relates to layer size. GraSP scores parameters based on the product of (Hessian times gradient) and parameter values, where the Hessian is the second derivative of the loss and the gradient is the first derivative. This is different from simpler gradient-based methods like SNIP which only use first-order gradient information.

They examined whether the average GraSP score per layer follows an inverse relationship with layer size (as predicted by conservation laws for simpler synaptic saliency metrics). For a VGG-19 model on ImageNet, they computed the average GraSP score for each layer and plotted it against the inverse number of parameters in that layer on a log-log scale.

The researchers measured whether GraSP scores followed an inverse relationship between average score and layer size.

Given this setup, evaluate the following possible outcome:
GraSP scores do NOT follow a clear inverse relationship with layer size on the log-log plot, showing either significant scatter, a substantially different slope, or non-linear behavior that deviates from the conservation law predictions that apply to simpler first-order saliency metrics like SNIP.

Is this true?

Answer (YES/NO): NO